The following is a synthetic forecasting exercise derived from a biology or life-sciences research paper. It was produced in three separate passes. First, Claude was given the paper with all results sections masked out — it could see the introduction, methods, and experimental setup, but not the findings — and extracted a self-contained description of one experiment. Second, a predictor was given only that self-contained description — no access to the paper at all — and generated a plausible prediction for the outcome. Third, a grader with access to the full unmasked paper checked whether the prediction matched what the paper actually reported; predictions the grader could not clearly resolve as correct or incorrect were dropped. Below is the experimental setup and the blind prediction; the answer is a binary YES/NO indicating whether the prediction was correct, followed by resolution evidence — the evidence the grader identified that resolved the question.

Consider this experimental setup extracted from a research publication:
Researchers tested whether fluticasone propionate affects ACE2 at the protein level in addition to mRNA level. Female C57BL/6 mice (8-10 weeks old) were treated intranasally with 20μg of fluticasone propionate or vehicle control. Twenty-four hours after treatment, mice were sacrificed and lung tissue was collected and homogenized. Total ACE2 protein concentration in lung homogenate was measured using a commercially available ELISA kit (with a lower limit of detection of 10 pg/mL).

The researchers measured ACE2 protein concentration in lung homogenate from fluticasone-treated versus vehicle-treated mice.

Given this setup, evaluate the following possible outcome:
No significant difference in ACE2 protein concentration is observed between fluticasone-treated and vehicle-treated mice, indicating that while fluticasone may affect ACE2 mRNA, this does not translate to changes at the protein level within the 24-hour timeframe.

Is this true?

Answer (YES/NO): NO